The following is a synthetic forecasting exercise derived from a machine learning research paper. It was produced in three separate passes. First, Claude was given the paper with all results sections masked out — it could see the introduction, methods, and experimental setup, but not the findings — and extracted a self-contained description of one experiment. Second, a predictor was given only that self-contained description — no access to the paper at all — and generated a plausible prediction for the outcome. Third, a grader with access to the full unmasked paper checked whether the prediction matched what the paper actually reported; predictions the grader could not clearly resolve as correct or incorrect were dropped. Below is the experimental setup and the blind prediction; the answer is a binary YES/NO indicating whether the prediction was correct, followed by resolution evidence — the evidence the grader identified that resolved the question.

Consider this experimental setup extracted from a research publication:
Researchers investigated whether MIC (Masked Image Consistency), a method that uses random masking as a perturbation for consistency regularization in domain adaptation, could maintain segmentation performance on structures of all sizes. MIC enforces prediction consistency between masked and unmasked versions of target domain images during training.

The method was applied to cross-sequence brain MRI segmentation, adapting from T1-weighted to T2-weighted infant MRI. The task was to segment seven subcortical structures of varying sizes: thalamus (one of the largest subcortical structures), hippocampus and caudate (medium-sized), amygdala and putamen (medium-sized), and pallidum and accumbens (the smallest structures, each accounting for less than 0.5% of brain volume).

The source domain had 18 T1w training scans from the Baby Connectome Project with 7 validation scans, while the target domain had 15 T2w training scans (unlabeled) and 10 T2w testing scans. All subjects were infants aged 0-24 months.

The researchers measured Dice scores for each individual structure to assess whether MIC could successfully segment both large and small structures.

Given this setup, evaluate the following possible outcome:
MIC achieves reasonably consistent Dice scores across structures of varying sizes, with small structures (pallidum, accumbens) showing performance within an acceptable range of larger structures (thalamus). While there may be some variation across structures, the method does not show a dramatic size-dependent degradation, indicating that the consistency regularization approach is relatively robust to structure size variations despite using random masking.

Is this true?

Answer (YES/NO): NO